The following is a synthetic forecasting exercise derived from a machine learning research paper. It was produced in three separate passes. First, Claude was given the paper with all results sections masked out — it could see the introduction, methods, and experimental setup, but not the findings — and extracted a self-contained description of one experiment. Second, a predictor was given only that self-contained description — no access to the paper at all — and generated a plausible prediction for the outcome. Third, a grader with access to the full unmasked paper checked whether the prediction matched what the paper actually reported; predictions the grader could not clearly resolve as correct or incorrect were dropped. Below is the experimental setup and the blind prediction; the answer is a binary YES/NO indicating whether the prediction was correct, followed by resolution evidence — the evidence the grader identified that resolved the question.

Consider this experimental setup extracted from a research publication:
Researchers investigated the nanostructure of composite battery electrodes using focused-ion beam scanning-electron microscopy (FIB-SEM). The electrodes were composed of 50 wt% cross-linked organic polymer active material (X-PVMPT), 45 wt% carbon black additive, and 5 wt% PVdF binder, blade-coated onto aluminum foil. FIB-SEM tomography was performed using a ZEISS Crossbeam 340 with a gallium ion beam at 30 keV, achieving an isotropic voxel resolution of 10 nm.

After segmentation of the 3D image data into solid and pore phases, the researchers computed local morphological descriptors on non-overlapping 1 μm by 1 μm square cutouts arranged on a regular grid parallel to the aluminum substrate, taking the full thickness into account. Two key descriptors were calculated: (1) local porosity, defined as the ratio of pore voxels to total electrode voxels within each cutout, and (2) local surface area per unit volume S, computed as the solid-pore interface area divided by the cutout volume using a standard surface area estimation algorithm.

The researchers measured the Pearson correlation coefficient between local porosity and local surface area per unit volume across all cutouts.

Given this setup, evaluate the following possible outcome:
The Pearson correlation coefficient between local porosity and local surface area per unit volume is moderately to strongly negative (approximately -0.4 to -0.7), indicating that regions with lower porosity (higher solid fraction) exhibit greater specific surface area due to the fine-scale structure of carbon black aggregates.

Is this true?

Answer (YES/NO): NO